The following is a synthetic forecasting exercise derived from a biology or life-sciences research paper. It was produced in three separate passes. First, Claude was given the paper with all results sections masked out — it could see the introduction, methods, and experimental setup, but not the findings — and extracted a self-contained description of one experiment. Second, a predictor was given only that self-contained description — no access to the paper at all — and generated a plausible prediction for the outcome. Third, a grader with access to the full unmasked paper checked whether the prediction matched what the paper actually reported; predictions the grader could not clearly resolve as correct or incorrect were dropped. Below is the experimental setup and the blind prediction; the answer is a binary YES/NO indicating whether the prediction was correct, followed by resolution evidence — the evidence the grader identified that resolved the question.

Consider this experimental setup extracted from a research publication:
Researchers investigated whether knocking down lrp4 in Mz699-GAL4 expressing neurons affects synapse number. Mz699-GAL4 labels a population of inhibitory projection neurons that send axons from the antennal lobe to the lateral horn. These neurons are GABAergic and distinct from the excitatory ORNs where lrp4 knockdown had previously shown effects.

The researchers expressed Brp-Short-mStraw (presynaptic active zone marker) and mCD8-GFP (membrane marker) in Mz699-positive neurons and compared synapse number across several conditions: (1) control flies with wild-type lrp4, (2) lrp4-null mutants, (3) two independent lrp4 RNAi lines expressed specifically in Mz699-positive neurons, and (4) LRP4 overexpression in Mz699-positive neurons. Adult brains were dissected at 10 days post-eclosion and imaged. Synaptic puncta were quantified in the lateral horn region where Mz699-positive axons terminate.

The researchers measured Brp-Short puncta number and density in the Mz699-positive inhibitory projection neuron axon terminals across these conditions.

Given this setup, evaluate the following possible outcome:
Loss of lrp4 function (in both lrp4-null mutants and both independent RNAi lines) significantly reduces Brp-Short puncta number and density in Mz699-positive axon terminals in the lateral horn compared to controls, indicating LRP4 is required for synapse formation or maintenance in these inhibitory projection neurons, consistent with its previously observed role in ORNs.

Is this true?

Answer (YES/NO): NO